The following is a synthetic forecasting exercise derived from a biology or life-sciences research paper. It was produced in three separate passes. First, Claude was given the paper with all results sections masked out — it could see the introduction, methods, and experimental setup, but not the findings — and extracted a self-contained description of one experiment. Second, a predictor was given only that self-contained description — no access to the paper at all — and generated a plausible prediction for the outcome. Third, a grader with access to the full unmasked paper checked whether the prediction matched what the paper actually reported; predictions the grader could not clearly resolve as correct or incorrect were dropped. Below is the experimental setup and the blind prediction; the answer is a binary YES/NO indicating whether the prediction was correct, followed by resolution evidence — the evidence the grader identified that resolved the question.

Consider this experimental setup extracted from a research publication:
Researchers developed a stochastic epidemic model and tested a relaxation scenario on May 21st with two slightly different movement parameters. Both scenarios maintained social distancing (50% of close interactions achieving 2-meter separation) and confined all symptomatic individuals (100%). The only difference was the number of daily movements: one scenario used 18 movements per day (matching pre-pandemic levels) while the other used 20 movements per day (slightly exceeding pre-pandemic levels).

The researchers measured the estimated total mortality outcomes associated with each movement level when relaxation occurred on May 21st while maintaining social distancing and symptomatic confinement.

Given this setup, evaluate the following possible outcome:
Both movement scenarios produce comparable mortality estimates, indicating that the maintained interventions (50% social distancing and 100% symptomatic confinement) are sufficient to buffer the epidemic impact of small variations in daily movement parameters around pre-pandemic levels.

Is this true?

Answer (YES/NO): YES